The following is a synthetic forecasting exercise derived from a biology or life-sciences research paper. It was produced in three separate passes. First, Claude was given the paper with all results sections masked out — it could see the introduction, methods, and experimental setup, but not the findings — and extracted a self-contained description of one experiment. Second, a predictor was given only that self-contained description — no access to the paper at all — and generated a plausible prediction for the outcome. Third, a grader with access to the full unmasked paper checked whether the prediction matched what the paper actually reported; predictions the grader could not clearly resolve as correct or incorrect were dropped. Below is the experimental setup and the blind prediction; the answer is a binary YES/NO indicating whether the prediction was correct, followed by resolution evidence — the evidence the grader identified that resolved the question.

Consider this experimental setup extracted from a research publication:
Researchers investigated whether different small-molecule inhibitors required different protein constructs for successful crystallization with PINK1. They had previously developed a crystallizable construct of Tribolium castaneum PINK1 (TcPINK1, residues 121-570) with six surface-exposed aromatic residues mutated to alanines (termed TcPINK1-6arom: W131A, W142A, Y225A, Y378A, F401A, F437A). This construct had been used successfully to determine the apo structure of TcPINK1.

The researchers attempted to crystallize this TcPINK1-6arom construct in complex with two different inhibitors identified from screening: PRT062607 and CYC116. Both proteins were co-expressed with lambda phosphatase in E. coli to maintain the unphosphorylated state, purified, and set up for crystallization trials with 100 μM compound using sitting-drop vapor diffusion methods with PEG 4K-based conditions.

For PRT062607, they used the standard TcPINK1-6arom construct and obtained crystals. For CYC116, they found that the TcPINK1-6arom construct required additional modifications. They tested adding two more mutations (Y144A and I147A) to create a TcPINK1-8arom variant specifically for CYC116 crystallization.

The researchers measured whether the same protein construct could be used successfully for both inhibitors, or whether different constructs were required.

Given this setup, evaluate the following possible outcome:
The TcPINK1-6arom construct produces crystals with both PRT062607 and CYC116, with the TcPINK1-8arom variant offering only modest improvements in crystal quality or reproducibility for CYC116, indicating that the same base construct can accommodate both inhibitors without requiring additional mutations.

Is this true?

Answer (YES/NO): NO